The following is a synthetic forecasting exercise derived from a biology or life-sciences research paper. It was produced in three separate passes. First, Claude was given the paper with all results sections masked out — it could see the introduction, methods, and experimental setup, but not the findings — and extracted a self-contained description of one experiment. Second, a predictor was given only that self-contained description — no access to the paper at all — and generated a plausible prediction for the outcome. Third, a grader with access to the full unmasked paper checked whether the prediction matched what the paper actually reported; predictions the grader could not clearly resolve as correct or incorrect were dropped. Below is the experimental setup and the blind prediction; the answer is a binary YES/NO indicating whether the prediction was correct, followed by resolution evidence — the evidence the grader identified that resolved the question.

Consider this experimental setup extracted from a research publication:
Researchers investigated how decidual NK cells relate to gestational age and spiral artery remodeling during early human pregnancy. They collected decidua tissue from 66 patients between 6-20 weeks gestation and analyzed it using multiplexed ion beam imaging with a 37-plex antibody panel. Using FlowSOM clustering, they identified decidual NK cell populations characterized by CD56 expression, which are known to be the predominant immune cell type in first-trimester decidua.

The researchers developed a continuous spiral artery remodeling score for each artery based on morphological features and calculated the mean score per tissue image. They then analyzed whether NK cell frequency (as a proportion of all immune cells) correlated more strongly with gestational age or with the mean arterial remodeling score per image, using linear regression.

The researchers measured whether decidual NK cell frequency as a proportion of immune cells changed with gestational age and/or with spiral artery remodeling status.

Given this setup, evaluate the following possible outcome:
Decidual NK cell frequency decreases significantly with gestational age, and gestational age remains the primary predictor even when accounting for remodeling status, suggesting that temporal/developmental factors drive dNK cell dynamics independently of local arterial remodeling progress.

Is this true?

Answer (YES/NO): YES